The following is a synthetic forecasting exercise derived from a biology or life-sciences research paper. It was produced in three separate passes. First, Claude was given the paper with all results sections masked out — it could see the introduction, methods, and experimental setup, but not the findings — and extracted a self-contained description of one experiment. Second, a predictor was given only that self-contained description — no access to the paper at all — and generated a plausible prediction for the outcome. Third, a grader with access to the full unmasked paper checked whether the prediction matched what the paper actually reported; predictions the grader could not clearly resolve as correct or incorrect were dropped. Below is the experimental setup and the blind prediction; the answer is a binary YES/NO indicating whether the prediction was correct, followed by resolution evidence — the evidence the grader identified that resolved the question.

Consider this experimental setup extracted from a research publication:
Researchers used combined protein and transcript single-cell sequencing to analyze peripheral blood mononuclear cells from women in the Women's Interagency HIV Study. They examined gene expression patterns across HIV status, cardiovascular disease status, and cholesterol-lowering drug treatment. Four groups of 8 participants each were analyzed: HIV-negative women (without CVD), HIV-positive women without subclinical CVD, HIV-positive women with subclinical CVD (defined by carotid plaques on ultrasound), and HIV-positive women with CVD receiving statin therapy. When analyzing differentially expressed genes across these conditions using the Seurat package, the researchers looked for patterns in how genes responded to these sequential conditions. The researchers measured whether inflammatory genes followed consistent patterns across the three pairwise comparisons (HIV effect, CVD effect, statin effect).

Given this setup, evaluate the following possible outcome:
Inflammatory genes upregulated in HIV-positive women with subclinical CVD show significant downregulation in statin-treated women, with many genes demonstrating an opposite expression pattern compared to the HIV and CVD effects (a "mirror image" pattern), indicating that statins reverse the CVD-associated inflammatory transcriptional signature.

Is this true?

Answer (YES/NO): YES